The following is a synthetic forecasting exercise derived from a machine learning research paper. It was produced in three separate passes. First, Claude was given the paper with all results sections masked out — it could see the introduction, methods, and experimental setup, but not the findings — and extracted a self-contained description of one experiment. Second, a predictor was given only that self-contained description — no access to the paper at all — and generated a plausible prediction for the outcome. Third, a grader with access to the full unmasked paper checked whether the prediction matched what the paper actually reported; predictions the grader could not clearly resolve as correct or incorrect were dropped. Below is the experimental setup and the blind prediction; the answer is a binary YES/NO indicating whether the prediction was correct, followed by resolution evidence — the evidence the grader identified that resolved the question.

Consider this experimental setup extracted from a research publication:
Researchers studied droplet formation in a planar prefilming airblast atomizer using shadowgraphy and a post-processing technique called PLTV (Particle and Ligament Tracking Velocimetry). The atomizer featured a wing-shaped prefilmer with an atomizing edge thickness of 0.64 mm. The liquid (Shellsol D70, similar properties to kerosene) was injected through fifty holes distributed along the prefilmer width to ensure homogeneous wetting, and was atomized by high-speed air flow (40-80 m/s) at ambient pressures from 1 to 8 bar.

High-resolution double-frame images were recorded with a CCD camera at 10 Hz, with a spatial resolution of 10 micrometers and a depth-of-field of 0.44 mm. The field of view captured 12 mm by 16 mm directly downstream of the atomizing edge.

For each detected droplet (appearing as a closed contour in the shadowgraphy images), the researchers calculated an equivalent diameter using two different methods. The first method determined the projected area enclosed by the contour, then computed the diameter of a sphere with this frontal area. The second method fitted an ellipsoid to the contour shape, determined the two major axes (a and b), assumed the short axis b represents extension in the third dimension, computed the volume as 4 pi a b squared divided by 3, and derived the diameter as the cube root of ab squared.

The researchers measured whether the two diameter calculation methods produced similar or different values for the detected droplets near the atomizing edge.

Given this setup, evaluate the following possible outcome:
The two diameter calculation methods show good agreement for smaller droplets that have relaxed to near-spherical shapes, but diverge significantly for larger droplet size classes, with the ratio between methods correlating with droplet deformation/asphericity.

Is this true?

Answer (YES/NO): YES